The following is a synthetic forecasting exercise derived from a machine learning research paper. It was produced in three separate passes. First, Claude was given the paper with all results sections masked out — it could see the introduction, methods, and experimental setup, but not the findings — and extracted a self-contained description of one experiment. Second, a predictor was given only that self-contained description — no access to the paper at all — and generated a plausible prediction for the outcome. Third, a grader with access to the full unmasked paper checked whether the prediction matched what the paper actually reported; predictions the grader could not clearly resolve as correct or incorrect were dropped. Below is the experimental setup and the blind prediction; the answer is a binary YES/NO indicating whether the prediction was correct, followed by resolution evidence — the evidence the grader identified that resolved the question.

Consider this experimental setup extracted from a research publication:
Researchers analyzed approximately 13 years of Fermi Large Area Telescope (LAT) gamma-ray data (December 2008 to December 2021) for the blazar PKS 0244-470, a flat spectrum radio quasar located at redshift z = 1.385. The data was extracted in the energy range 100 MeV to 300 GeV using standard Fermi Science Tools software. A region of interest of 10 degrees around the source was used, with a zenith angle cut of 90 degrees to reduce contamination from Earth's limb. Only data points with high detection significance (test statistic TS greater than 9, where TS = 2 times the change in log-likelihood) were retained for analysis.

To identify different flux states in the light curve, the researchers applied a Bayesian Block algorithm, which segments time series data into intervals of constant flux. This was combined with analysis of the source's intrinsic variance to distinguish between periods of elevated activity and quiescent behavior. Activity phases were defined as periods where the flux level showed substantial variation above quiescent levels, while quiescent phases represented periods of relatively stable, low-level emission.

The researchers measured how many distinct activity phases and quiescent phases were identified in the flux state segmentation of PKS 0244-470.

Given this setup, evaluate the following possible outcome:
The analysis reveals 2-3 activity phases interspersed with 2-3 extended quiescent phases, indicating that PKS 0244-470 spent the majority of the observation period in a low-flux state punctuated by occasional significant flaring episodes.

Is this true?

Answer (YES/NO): NO